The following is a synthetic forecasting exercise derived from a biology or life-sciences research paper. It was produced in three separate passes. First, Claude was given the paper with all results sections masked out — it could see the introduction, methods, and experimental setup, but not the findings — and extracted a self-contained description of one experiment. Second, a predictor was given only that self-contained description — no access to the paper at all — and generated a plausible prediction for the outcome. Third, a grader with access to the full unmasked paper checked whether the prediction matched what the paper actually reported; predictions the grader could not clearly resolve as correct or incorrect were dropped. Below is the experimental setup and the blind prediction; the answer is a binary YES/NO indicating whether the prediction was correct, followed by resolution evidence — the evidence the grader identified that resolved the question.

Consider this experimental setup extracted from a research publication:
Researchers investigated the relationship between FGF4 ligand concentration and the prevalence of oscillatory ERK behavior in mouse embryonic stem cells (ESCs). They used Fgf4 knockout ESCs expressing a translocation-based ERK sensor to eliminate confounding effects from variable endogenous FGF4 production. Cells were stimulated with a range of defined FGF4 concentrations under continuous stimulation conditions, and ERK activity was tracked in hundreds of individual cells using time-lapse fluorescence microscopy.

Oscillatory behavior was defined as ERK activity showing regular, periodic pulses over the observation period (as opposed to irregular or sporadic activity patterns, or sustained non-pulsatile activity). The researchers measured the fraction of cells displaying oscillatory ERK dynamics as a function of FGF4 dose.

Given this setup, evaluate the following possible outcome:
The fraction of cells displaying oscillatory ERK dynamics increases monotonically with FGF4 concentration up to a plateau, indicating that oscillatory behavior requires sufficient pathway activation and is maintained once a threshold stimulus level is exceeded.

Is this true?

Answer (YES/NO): NO